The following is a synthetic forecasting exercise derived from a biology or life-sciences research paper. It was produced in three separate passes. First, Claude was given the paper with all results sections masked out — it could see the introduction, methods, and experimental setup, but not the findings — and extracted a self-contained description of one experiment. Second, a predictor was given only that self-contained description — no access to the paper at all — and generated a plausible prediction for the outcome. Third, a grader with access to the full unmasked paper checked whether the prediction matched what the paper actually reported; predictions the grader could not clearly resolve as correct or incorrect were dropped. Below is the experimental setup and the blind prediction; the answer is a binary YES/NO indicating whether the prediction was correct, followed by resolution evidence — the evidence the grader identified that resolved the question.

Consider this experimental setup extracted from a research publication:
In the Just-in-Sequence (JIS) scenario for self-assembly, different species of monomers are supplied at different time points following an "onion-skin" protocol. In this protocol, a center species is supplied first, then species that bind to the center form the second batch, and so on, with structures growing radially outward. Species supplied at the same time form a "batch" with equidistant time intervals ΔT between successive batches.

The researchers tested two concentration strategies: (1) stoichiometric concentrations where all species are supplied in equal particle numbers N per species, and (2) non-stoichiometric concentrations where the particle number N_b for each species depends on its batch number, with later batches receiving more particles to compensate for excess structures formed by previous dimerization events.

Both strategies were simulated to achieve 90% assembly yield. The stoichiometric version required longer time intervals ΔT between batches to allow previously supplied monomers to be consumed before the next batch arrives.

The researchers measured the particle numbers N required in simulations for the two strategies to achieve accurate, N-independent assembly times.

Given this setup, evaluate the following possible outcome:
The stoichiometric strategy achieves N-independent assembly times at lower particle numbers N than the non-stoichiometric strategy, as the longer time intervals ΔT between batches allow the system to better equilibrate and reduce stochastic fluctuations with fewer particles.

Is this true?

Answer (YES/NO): NO